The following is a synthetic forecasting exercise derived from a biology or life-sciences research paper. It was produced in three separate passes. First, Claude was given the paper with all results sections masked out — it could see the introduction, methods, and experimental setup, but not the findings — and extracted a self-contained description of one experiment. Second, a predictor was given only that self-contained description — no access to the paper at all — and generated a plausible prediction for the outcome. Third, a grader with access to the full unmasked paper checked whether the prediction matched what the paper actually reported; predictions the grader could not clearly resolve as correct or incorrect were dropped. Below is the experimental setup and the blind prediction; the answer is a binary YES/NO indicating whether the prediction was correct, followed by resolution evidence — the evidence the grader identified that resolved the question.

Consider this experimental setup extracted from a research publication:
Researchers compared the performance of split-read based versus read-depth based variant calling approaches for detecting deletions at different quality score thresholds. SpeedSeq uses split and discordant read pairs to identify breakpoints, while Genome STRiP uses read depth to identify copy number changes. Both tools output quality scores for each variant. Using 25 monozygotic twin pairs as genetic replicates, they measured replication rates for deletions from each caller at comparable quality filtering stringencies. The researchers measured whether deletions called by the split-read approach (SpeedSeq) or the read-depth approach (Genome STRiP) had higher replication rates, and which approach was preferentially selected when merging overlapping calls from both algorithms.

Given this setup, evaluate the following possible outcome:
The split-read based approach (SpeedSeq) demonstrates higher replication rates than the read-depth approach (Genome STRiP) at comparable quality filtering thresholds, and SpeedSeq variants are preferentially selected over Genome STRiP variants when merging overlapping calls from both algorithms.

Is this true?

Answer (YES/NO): NO